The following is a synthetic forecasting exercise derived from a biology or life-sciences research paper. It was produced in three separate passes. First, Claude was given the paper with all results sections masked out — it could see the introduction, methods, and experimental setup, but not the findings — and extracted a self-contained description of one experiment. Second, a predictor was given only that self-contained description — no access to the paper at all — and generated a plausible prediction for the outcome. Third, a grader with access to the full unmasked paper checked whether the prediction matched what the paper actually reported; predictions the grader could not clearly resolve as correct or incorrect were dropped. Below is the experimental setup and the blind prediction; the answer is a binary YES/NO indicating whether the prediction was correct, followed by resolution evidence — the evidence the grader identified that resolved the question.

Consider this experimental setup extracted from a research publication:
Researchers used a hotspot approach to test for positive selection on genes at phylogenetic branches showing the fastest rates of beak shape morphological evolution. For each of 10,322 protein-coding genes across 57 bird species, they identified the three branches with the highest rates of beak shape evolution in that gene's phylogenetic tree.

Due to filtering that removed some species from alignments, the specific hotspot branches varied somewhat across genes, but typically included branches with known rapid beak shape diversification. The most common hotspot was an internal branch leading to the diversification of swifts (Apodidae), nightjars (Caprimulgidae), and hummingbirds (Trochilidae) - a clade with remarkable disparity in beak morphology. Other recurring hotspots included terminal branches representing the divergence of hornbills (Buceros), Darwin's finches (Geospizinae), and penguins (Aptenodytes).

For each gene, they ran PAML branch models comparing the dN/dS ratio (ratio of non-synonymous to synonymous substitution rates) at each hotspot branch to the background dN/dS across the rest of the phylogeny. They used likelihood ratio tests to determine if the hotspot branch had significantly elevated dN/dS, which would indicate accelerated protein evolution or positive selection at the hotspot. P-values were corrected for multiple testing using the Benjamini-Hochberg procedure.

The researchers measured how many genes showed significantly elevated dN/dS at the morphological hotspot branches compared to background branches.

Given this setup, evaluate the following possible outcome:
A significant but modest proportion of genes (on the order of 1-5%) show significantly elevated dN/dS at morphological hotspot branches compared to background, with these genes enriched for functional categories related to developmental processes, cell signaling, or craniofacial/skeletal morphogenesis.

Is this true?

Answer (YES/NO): NO